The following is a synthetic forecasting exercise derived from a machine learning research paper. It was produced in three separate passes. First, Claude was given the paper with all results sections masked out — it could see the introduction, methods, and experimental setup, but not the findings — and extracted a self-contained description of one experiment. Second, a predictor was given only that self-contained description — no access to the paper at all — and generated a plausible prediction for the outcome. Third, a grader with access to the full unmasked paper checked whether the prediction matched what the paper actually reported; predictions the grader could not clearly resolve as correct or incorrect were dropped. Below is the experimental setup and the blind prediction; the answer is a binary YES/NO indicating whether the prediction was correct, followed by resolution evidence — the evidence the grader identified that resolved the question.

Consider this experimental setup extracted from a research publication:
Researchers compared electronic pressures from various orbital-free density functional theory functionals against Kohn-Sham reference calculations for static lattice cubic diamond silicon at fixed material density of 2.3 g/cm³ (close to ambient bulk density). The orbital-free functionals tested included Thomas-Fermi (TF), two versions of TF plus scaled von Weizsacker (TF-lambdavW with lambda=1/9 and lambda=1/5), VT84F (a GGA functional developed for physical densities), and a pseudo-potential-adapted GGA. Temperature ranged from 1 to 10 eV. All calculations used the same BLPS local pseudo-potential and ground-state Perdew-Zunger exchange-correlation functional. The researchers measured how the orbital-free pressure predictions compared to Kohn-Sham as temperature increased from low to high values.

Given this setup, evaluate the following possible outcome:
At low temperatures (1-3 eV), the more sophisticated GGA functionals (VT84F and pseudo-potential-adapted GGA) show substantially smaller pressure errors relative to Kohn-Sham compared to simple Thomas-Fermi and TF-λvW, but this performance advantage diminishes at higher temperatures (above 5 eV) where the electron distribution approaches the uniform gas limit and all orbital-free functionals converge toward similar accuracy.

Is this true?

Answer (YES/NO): NO